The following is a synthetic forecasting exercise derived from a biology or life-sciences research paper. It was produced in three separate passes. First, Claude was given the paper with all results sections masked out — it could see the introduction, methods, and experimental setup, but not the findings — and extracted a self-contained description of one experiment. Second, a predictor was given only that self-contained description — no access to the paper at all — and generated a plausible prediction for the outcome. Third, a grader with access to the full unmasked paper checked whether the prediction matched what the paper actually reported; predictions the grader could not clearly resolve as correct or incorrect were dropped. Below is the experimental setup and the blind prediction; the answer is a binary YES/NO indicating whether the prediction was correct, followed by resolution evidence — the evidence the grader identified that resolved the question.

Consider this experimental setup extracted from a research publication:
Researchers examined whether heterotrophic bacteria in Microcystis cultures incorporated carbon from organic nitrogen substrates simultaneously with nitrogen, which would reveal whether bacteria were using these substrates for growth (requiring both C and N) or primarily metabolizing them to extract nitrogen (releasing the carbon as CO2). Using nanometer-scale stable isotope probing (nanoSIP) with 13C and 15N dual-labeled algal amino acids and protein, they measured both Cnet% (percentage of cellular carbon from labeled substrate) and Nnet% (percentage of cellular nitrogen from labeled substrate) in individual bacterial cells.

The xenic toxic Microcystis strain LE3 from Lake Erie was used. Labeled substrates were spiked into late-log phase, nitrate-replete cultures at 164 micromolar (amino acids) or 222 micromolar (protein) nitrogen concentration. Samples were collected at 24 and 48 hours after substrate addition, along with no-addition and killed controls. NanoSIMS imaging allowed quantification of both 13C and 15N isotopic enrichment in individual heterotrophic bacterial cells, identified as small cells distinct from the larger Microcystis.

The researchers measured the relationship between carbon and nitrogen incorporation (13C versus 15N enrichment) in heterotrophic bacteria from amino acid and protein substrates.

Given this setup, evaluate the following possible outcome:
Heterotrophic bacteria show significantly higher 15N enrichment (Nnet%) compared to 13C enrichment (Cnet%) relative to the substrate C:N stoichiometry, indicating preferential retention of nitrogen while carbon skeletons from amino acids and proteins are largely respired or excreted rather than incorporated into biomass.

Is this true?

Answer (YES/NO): YES